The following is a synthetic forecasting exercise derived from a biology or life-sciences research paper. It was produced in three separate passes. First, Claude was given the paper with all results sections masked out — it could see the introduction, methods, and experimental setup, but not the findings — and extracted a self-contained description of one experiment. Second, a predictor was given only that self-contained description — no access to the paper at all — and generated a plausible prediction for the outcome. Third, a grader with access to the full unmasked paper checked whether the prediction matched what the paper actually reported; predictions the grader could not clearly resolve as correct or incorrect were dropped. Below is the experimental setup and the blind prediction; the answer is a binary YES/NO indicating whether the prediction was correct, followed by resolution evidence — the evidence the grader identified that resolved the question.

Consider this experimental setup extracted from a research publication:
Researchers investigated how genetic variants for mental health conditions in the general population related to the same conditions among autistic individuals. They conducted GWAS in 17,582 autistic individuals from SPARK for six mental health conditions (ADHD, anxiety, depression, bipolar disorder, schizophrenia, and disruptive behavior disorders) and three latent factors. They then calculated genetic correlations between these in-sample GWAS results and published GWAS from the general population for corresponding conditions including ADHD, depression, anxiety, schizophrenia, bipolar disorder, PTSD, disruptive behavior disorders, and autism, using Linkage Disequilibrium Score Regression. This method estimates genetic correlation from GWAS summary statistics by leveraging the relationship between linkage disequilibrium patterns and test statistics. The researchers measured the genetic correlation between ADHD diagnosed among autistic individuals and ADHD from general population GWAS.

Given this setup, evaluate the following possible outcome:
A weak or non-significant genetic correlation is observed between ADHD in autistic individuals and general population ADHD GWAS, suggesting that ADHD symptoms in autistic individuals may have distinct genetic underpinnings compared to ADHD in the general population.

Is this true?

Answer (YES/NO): NO